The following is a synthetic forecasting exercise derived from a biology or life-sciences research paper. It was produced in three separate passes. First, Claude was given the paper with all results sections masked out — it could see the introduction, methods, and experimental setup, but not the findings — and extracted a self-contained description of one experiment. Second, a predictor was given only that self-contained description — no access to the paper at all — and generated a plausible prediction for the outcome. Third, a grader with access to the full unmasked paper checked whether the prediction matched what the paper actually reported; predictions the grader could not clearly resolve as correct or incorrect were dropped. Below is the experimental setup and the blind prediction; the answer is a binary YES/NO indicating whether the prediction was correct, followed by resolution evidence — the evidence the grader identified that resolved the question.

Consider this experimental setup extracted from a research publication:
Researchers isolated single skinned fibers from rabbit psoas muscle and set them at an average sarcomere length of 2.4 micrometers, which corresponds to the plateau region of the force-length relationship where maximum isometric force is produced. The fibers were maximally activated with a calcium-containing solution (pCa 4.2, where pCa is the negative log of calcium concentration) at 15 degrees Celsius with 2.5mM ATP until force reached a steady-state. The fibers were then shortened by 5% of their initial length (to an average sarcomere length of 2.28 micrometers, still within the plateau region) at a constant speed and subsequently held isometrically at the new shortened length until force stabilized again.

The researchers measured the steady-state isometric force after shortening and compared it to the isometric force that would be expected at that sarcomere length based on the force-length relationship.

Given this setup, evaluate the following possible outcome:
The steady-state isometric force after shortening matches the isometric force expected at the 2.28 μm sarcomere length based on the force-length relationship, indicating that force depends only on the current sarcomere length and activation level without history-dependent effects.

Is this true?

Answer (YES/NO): NO